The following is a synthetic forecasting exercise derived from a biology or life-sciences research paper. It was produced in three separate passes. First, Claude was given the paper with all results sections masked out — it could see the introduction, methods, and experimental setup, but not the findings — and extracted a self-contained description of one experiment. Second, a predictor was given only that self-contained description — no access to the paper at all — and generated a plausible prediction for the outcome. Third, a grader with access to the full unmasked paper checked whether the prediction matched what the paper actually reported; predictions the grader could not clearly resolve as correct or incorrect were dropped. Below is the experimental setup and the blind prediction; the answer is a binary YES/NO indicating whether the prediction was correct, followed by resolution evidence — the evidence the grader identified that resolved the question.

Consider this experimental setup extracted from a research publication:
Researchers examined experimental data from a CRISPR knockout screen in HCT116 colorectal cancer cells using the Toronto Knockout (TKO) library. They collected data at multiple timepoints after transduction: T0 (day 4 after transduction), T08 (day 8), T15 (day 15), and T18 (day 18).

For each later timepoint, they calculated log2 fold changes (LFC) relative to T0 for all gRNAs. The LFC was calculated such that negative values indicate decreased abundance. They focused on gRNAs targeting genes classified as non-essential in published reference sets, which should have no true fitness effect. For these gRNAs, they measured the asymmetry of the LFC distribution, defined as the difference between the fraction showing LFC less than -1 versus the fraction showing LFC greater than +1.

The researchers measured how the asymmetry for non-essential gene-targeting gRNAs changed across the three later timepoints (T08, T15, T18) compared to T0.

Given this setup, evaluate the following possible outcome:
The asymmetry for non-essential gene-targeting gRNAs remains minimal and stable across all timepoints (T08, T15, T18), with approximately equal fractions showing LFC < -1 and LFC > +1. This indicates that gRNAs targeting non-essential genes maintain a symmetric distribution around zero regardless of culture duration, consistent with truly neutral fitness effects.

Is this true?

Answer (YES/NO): NO